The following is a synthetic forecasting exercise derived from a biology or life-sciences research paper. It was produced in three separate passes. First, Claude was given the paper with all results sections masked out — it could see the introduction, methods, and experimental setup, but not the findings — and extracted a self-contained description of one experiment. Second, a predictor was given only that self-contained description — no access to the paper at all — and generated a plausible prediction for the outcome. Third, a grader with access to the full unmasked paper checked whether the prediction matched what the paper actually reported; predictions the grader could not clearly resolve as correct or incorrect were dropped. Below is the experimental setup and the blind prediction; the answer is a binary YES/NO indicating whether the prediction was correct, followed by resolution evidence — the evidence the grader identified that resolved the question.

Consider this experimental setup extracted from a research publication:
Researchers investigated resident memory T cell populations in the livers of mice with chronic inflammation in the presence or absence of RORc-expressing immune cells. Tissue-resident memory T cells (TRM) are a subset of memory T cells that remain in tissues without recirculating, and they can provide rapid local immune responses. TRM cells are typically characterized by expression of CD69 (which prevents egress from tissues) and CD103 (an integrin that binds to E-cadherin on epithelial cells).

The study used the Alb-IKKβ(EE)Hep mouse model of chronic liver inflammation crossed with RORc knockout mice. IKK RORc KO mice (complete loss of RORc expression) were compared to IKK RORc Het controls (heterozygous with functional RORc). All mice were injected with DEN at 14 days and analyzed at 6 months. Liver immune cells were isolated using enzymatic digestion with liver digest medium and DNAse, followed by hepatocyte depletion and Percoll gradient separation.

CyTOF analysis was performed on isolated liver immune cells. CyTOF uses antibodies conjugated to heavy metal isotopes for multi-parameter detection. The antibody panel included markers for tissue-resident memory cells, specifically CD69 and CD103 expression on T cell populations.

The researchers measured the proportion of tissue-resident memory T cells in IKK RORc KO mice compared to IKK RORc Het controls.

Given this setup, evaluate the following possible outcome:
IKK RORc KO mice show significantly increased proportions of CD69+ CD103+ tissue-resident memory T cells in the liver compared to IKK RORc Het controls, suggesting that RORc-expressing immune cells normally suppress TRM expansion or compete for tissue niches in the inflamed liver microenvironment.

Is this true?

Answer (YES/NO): YES